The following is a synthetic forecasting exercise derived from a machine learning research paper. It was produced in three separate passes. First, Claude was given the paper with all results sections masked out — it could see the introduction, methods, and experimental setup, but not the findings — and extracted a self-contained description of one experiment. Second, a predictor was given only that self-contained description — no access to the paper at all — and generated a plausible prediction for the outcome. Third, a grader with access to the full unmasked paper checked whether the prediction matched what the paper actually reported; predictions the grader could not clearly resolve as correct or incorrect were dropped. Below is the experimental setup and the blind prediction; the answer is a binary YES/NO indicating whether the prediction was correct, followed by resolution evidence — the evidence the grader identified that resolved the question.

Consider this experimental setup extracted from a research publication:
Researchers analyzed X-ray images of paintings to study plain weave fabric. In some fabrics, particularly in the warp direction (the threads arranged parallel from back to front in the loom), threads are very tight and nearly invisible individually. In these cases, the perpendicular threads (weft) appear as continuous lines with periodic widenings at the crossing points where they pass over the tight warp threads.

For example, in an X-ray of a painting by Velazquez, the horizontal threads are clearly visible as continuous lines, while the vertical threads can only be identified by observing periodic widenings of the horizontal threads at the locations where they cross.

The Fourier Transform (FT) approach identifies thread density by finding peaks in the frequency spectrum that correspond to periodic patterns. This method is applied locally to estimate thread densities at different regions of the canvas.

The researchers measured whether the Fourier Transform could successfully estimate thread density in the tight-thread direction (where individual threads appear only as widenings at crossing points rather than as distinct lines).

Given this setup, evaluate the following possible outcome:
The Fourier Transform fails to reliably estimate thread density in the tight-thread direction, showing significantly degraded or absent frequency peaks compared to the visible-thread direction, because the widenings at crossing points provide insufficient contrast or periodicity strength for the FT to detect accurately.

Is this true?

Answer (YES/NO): YES